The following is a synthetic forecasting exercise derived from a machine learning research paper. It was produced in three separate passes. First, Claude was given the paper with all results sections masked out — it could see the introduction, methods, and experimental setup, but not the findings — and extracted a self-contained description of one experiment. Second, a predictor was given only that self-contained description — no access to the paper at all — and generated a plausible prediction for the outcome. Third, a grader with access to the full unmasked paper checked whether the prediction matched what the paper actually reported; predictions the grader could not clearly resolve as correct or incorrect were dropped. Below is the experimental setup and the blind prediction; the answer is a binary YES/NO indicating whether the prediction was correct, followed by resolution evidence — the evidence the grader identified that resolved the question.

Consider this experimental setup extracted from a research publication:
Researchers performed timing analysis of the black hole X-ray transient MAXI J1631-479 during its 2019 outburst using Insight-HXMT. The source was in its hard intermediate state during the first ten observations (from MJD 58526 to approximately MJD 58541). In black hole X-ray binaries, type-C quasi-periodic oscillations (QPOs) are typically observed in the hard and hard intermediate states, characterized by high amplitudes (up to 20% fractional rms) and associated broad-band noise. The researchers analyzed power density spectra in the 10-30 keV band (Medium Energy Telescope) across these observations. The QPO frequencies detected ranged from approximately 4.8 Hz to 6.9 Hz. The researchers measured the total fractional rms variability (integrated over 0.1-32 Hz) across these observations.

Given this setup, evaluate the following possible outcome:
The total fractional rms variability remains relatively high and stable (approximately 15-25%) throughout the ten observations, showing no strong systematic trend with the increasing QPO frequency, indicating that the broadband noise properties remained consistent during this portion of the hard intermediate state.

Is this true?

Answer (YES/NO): NO